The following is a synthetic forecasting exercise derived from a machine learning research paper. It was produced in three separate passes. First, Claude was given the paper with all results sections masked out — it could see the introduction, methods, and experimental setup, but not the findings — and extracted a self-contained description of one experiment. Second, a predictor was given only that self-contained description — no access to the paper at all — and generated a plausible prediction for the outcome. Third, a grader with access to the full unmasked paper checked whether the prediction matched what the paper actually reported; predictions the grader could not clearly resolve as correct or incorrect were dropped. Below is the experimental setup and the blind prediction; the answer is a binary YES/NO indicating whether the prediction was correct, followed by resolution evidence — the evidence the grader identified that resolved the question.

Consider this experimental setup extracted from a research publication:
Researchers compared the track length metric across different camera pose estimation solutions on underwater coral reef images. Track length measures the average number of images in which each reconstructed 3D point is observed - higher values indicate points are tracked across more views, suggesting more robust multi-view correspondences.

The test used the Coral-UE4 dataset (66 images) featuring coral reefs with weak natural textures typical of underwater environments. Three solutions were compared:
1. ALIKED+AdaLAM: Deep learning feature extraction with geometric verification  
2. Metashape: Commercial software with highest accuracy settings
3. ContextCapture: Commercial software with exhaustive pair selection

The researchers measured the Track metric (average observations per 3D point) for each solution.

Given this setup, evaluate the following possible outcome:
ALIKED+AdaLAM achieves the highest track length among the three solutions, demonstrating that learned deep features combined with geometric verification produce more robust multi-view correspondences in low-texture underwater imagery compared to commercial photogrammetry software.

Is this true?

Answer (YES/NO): YES